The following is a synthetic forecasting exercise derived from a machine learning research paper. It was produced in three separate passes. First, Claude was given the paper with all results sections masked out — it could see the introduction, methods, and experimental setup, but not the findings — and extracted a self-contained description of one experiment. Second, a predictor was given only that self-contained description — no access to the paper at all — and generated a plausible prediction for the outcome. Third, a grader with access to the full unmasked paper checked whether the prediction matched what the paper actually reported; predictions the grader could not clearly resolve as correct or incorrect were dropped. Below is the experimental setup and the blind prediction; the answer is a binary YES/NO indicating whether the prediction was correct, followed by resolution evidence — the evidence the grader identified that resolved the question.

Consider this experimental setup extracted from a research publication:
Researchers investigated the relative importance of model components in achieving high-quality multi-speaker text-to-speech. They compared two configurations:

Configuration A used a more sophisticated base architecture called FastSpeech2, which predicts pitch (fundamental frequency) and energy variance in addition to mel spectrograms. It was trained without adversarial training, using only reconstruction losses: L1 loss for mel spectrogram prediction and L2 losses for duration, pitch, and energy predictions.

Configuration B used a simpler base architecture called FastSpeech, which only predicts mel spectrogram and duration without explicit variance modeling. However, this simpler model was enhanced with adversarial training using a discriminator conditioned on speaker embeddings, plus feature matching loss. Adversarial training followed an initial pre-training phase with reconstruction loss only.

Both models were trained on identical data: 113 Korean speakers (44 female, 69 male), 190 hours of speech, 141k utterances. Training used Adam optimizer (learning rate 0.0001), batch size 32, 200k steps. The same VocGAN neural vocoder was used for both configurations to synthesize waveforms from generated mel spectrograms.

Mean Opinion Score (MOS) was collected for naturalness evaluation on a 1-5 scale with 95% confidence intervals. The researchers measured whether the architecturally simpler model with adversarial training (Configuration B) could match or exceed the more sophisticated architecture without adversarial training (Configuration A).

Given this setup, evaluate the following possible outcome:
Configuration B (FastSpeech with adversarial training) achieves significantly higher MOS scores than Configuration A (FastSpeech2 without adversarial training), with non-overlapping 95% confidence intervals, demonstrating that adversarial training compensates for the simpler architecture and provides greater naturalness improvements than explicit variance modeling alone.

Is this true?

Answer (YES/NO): YES